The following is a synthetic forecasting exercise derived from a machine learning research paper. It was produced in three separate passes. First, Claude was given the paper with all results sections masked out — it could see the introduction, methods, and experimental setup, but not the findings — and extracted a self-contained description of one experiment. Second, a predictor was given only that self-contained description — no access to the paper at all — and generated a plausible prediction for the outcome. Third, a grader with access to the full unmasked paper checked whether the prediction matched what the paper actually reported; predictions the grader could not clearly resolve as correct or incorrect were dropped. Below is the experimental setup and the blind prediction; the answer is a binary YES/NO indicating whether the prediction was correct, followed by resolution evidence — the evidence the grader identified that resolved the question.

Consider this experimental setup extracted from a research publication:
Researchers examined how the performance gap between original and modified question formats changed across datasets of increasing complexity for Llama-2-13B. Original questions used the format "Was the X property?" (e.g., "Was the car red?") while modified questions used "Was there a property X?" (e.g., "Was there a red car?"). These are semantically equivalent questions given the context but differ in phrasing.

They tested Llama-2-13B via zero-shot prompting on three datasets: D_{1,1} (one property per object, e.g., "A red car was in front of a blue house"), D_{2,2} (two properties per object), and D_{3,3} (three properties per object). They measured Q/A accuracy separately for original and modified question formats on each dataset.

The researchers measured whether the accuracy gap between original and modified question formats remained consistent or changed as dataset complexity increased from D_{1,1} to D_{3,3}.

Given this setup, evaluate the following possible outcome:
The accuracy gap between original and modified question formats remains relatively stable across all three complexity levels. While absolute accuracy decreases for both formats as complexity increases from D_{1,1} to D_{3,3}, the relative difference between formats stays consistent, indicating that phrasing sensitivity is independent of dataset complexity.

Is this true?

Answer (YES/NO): NO